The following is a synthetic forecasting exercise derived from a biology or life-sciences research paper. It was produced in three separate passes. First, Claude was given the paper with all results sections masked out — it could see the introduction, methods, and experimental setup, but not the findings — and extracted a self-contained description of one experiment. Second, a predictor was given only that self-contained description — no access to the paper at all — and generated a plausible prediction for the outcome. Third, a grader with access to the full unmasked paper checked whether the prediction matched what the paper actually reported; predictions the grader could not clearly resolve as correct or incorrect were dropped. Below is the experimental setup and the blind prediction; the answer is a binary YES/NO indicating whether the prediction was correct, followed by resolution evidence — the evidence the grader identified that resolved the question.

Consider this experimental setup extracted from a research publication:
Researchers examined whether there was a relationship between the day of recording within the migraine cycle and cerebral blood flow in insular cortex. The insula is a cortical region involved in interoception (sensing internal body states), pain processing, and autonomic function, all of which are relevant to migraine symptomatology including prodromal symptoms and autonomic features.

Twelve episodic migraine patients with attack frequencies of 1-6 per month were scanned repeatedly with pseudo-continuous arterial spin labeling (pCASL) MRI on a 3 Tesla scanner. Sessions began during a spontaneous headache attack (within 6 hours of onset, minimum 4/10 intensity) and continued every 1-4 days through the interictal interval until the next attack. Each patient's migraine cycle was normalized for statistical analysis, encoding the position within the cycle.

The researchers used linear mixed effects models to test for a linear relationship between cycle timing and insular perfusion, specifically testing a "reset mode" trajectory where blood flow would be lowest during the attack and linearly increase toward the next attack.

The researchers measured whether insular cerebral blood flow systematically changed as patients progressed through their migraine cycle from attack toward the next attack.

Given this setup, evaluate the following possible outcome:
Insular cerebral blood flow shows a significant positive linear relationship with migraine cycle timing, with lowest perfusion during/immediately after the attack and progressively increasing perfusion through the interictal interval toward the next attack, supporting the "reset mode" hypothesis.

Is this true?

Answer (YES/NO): NO